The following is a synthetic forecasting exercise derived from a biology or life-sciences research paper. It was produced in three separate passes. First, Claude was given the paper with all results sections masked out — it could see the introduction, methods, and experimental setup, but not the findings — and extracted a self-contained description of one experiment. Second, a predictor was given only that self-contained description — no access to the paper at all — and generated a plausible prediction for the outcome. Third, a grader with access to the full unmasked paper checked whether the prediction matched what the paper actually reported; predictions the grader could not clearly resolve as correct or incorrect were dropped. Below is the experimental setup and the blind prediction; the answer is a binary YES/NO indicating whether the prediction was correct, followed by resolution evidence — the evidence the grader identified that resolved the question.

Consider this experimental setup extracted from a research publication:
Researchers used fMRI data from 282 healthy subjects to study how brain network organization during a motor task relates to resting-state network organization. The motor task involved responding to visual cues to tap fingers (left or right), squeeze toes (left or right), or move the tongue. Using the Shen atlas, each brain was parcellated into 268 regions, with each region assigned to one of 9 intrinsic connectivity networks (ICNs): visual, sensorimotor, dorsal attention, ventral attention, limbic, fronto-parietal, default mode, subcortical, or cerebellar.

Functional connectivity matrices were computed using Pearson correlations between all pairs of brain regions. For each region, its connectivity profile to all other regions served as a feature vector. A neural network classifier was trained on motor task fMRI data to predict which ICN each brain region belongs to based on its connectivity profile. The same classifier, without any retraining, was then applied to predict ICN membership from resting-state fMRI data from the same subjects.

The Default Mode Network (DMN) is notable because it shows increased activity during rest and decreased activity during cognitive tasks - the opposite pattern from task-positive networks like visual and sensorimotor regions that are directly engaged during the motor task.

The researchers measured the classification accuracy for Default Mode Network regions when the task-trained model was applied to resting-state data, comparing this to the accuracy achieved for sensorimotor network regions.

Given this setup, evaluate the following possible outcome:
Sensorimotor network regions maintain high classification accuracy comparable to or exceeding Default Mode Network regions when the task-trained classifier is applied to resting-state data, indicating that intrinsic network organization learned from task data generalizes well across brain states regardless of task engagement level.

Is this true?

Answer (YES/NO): YES